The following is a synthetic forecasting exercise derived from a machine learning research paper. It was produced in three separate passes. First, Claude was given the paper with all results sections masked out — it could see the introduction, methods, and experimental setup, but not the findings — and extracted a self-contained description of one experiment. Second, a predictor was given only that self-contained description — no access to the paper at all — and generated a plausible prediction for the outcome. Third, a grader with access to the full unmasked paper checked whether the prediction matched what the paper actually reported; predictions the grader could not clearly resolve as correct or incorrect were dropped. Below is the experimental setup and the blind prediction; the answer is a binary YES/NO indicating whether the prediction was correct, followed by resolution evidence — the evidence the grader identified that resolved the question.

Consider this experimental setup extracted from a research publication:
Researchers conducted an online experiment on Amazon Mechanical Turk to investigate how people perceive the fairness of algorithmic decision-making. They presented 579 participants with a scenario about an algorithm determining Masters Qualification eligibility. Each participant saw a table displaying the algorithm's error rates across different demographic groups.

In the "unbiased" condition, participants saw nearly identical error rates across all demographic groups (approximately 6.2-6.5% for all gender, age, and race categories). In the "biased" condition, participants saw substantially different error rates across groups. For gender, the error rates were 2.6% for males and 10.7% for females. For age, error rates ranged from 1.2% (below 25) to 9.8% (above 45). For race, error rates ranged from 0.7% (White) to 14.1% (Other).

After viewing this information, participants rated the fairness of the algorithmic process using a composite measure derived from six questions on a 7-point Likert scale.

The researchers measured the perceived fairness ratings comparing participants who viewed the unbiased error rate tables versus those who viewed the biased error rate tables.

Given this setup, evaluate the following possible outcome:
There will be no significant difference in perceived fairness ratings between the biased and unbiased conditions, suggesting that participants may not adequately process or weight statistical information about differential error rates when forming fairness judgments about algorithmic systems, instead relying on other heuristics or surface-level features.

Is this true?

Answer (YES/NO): NO